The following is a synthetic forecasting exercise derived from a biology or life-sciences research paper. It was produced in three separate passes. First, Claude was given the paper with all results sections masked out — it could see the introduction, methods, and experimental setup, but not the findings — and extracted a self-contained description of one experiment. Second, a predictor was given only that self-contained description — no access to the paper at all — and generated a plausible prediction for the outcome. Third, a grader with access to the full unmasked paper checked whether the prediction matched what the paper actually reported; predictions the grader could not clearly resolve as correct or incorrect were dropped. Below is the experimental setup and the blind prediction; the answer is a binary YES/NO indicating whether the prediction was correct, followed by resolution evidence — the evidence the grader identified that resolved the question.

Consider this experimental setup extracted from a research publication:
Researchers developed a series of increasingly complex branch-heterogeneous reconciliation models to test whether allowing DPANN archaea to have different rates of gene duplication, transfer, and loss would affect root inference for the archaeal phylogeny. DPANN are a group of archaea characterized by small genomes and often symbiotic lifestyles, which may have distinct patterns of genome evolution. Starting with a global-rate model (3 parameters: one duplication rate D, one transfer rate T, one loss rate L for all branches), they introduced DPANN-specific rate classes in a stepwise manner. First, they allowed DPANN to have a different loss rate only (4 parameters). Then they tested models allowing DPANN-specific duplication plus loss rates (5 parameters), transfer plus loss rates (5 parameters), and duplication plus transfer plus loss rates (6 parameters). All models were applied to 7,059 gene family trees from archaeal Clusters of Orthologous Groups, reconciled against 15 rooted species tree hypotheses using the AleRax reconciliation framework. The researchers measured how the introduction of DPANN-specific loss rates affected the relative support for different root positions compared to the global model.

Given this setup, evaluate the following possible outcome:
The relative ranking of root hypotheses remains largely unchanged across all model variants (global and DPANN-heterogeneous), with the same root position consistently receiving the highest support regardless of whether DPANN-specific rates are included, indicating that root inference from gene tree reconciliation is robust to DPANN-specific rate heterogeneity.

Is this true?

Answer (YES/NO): NO